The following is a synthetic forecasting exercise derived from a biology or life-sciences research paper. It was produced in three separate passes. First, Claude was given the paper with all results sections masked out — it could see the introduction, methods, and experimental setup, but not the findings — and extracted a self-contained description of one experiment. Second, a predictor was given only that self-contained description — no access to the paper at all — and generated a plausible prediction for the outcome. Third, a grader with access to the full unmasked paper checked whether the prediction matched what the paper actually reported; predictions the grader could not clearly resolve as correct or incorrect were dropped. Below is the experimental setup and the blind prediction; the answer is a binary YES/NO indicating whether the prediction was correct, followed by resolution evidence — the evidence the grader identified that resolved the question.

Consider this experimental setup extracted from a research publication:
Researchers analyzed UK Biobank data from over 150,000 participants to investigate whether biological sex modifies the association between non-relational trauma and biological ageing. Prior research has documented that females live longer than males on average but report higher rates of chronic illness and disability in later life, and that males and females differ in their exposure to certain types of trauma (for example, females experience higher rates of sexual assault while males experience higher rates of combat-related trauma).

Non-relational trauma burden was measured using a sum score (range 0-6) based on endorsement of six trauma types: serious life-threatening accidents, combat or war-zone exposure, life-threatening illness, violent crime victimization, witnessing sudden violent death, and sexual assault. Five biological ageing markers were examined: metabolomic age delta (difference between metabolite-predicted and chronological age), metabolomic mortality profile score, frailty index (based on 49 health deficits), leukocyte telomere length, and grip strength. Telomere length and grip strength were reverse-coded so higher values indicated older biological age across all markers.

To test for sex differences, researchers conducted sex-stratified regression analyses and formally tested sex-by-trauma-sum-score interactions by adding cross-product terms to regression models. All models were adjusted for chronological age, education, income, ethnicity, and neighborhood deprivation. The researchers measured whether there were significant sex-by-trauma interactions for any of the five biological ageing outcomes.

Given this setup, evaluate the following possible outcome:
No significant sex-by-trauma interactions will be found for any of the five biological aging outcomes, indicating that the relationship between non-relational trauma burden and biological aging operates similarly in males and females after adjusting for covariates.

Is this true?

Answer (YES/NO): NO